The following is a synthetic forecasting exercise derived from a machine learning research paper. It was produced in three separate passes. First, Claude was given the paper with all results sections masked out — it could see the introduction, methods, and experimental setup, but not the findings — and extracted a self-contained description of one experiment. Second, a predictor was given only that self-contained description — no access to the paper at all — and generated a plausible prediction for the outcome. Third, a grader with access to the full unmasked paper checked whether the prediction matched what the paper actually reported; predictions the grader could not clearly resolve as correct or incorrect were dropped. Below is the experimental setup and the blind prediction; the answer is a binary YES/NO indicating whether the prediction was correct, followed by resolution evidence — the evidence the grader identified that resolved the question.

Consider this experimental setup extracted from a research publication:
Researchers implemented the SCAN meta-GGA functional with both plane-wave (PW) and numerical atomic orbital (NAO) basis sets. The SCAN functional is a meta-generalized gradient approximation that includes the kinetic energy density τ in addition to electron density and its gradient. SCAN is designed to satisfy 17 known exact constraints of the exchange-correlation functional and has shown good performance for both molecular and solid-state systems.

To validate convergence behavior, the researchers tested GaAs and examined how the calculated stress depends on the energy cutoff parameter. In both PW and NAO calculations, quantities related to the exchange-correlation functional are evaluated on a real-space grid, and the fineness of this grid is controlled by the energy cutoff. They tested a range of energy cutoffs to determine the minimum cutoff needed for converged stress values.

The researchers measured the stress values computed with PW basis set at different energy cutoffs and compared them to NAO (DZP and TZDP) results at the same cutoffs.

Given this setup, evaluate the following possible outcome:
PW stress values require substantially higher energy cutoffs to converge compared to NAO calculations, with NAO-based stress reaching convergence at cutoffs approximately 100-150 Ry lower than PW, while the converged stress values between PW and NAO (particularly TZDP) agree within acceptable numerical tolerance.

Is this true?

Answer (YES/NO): YES